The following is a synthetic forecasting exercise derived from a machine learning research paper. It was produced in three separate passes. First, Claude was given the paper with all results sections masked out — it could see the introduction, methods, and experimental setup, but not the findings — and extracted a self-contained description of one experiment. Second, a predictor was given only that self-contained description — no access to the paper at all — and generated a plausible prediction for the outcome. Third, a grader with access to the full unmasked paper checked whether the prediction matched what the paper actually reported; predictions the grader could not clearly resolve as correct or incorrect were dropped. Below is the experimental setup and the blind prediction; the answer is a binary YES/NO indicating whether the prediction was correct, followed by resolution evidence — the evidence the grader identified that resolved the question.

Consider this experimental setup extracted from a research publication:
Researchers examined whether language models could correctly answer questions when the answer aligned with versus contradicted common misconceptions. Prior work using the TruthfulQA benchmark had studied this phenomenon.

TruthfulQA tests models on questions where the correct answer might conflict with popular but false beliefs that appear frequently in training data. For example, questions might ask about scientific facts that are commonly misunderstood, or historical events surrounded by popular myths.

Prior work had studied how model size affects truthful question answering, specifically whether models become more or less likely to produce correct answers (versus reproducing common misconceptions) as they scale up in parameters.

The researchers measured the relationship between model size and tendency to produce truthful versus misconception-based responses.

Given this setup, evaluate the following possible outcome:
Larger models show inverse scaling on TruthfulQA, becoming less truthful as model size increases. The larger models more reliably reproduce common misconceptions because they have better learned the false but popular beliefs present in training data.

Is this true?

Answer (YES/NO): YES